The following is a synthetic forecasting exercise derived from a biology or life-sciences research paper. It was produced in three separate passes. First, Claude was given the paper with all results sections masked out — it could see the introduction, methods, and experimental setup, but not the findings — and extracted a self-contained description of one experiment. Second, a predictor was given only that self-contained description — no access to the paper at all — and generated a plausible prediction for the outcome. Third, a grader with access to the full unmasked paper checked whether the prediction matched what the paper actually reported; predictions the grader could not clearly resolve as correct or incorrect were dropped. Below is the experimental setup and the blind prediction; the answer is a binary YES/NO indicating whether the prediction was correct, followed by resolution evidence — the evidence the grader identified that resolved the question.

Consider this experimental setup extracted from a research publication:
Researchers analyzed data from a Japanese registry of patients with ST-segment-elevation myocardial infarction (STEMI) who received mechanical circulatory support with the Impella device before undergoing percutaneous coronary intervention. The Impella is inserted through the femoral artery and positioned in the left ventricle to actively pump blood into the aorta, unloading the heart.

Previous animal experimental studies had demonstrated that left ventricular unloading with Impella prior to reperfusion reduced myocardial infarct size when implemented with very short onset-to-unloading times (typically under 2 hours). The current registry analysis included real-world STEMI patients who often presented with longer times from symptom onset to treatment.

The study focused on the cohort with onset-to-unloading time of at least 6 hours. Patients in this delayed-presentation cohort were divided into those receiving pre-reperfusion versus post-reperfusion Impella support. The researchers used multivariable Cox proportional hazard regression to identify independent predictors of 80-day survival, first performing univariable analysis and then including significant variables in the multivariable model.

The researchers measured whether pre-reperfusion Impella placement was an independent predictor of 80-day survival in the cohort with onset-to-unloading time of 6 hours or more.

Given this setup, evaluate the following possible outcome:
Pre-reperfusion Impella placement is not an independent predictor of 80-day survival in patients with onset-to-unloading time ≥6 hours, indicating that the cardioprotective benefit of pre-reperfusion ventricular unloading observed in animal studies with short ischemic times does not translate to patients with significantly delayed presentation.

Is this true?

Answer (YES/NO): NO